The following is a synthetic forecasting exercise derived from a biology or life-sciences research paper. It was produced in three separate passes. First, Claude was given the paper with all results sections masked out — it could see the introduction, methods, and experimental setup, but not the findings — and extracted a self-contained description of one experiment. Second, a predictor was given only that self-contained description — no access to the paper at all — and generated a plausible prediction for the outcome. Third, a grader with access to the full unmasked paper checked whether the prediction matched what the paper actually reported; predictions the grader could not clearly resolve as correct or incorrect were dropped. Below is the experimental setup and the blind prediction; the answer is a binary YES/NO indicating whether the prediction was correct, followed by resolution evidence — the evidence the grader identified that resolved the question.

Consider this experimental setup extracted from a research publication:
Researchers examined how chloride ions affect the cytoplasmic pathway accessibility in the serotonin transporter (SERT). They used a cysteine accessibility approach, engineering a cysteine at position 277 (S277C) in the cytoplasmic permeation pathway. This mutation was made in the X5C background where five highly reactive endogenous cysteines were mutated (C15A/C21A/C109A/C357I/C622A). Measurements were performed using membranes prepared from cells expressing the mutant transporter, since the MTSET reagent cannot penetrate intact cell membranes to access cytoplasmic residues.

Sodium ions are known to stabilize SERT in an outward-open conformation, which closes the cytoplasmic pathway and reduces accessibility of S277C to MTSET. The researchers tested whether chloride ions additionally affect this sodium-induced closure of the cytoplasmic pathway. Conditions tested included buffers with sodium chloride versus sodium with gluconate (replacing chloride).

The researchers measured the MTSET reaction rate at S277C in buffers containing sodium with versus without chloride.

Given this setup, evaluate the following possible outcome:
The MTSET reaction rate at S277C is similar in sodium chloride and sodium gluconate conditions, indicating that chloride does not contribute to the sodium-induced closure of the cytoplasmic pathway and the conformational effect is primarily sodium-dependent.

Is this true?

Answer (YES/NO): NO